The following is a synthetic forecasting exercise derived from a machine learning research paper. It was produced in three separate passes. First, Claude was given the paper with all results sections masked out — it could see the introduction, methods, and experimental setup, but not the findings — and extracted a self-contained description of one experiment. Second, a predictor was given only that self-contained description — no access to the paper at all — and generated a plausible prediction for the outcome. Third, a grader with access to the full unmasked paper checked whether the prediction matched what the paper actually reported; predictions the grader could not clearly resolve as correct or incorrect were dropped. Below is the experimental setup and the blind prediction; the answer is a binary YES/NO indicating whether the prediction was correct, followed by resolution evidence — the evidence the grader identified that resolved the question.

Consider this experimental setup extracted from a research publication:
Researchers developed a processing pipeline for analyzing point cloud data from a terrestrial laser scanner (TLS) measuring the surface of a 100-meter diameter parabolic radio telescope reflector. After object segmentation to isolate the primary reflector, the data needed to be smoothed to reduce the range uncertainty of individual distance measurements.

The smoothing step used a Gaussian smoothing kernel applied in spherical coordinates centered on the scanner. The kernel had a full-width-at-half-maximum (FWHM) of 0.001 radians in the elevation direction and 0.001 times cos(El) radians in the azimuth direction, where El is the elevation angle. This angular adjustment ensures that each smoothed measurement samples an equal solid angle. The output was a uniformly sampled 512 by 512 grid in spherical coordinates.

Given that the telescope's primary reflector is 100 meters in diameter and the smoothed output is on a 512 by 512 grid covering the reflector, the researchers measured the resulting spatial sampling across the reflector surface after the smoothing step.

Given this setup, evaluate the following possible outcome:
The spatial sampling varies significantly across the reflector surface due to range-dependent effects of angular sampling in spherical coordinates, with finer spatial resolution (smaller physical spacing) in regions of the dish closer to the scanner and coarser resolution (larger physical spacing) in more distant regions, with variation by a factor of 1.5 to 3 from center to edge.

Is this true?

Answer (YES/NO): NO